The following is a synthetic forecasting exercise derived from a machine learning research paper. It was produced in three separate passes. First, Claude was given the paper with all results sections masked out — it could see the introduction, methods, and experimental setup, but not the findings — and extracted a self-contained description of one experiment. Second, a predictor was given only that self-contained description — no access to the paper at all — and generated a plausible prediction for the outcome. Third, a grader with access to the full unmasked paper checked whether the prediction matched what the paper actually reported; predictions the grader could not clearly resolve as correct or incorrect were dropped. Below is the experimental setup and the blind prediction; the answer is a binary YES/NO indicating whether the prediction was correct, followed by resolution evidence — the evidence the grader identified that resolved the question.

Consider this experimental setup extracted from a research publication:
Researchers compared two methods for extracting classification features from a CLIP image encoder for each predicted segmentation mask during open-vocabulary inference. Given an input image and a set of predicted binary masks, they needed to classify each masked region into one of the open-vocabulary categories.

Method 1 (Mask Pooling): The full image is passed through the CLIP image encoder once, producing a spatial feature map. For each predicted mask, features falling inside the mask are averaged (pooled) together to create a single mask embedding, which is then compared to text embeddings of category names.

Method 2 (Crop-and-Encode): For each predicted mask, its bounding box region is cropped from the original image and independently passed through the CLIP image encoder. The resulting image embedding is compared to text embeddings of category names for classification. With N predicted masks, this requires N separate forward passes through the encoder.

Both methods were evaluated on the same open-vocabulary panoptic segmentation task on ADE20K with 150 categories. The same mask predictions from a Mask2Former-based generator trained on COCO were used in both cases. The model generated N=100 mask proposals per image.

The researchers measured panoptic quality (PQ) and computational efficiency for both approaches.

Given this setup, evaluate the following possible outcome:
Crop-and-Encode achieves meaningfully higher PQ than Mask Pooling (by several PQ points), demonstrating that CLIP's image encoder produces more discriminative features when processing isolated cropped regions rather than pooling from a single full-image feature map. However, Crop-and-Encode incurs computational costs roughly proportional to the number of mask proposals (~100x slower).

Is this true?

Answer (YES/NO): NO